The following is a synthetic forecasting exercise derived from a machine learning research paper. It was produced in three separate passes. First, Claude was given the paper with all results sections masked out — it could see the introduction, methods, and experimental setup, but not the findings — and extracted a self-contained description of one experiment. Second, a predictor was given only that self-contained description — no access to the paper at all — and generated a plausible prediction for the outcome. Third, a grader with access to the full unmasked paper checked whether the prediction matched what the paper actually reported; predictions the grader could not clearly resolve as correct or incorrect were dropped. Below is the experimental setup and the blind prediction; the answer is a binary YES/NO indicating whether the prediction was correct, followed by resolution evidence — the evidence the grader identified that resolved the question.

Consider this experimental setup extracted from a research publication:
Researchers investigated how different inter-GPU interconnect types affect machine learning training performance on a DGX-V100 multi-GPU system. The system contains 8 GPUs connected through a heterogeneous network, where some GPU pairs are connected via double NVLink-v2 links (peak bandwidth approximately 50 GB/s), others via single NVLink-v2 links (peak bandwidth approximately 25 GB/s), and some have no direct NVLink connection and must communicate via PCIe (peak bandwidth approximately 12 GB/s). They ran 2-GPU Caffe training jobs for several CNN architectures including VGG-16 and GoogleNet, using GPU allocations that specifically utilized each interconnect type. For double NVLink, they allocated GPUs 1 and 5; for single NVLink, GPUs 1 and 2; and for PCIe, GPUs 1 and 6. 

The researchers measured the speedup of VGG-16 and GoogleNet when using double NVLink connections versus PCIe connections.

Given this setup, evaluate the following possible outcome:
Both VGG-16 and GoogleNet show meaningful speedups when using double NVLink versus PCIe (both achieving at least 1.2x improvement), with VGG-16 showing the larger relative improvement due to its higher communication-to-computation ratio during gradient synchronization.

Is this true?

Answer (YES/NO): NO